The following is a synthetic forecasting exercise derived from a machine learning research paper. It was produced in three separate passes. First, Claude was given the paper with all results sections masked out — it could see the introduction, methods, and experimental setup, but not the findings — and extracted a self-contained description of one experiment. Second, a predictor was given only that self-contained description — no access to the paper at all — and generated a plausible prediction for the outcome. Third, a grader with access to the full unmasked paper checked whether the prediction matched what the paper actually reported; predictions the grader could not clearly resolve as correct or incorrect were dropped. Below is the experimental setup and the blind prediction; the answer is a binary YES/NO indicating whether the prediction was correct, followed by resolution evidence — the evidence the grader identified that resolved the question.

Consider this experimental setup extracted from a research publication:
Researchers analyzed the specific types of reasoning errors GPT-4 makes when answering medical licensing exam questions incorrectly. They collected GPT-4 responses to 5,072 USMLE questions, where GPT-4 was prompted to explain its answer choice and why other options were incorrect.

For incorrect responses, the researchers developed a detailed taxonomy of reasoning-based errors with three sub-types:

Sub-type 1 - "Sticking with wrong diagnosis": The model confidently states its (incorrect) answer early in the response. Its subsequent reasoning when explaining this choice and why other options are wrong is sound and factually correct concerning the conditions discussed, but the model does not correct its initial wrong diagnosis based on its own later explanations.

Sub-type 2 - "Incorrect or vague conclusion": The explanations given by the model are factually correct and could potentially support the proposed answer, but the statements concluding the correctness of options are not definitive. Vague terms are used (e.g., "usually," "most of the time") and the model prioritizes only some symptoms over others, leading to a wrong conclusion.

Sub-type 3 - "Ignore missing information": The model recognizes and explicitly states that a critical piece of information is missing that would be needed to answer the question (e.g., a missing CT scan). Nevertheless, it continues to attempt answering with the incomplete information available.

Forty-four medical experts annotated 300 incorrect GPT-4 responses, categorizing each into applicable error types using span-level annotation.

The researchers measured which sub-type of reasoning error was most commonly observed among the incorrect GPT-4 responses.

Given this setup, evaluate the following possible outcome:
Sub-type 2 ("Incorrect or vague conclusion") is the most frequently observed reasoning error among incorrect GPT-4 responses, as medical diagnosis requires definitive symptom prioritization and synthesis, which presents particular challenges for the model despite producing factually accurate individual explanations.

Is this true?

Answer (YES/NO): NO